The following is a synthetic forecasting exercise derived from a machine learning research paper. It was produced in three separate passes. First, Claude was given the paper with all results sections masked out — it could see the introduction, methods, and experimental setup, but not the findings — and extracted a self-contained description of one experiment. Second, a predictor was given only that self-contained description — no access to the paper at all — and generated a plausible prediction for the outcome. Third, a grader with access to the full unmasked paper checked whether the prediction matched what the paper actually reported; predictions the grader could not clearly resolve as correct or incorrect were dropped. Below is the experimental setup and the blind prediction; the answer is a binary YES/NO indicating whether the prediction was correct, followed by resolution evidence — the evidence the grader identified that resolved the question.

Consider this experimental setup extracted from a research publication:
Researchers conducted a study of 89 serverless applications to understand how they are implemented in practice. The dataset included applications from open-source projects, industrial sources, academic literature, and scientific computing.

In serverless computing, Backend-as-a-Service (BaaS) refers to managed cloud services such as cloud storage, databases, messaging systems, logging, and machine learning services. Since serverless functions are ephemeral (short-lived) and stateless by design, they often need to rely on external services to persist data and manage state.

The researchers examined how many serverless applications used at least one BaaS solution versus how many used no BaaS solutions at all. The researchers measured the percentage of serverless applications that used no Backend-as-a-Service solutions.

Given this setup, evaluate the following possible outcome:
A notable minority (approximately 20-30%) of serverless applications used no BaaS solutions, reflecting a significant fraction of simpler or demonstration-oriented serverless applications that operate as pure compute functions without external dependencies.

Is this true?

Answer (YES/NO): NO